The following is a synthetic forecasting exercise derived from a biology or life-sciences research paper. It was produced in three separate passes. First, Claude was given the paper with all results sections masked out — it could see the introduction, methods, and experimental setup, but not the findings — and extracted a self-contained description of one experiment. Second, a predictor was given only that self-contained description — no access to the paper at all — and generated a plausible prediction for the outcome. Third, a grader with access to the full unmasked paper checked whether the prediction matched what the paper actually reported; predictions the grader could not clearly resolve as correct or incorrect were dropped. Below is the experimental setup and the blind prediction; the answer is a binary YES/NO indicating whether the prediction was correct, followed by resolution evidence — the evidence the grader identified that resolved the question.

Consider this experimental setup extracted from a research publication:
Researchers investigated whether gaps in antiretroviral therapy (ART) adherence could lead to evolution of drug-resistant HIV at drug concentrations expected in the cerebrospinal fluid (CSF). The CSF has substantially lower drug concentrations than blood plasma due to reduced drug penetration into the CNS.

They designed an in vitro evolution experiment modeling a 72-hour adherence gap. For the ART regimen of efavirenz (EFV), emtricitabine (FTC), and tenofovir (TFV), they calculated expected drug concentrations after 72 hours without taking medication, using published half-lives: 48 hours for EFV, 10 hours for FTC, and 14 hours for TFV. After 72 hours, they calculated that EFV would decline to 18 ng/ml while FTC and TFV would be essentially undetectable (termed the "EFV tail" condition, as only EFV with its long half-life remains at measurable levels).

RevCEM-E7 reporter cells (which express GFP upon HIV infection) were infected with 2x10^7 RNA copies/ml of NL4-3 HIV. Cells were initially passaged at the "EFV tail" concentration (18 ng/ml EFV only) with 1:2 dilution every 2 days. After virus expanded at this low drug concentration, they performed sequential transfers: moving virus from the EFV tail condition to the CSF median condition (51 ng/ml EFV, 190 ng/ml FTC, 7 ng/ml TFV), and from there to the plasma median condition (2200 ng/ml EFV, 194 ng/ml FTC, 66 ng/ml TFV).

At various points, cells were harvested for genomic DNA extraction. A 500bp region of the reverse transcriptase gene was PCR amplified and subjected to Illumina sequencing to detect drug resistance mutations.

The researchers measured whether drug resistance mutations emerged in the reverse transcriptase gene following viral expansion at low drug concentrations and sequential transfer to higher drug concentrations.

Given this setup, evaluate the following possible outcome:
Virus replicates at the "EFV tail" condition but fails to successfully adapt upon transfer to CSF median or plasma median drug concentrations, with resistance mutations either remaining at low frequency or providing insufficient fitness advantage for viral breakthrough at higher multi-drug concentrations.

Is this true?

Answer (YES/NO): NO